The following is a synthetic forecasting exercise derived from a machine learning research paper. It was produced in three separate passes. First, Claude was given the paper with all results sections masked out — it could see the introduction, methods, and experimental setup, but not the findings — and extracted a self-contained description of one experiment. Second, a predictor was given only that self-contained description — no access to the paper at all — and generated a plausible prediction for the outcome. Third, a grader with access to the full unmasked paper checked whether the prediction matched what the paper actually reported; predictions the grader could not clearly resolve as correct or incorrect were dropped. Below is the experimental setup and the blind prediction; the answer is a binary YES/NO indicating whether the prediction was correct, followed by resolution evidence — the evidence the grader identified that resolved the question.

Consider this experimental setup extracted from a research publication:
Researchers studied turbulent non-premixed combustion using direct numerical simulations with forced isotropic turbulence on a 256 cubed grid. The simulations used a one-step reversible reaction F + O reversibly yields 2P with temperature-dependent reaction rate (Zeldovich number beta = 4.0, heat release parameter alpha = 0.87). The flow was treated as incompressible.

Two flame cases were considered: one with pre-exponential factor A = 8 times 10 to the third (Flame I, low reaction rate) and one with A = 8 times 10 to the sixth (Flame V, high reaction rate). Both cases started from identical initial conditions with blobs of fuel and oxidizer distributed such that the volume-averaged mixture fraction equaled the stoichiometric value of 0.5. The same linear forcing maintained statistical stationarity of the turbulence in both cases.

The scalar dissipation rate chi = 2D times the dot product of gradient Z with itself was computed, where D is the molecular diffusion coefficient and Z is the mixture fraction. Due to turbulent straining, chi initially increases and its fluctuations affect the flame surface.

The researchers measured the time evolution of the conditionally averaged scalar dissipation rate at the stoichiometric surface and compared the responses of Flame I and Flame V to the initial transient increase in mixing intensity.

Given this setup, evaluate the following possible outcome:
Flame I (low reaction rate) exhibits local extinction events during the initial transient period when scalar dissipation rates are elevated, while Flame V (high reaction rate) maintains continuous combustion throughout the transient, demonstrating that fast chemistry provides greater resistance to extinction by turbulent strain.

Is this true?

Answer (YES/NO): NO